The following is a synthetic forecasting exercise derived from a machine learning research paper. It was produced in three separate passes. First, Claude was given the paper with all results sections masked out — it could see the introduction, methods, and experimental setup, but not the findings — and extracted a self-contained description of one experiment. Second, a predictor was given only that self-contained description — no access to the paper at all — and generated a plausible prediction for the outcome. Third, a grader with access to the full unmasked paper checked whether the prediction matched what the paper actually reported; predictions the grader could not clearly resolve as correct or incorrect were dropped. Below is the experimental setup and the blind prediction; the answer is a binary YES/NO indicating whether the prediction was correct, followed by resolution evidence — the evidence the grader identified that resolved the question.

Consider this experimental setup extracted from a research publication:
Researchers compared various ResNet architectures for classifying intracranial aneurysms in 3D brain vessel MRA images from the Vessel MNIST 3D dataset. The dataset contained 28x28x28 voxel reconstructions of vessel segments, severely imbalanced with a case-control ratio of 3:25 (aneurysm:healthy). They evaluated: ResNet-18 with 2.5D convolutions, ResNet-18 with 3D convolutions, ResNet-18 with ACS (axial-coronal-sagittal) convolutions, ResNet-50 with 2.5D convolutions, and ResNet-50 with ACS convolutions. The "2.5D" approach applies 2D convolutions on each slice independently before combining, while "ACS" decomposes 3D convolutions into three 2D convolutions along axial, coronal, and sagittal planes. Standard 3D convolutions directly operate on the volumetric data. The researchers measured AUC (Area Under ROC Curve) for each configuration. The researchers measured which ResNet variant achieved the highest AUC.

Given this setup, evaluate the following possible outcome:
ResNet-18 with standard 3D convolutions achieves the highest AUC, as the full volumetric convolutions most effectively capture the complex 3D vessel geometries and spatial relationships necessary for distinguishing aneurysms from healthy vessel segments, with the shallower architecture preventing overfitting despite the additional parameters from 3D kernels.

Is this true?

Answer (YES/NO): NO